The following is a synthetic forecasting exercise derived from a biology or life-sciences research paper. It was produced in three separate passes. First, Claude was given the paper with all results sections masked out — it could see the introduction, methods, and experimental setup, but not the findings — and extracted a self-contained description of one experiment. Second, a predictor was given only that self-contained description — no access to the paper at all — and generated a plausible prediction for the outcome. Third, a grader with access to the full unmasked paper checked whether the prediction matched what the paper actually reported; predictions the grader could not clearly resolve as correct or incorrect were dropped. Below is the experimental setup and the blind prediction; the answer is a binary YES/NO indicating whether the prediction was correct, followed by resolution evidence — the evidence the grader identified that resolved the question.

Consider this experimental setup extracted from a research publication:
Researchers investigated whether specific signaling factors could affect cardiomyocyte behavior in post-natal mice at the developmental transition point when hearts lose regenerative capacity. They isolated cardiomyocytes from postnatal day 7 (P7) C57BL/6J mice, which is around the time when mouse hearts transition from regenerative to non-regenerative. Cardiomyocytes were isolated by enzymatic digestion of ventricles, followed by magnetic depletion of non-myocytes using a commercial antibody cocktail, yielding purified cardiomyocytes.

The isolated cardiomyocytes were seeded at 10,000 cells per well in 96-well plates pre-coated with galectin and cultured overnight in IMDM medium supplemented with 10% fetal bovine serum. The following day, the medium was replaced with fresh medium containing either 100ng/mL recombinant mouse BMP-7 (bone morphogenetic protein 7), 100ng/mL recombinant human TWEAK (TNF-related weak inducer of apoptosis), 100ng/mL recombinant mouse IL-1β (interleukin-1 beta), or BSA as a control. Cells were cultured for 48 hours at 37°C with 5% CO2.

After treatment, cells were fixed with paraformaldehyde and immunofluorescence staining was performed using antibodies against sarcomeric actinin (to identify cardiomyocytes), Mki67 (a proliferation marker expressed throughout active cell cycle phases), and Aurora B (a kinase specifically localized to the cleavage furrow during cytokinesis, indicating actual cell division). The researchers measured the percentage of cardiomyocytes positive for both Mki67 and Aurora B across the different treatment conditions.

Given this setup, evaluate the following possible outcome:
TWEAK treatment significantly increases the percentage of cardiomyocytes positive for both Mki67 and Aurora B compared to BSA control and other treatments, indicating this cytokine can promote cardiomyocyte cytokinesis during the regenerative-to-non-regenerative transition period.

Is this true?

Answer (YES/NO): NO